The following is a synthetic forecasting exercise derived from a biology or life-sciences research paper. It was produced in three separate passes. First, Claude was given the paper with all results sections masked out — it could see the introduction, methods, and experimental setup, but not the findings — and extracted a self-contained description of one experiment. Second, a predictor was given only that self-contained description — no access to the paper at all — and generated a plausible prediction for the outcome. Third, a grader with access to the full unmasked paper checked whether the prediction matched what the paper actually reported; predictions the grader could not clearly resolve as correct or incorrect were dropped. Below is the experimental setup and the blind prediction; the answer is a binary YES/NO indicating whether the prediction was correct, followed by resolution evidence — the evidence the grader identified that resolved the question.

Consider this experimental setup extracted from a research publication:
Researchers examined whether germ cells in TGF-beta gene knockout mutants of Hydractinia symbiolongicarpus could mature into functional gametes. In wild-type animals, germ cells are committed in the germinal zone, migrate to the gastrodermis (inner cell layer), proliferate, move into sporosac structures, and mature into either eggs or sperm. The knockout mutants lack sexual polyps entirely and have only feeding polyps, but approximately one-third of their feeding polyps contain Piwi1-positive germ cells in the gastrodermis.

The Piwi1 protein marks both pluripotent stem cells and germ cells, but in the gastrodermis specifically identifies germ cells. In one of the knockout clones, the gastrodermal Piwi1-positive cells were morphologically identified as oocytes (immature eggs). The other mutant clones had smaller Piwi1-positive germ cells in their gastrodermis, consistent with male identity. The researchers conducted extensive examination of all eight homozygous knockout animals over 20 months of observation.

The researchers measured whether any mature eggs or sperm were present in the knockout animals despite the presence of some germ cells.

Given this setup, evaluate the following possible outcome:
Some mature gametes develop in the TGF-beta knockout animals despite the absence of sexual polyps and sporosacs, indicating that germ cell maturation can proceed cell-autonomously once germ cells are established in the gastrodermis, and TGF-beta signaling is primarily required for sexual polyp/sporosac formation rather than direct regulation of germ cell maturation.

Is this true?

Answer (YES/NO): NO